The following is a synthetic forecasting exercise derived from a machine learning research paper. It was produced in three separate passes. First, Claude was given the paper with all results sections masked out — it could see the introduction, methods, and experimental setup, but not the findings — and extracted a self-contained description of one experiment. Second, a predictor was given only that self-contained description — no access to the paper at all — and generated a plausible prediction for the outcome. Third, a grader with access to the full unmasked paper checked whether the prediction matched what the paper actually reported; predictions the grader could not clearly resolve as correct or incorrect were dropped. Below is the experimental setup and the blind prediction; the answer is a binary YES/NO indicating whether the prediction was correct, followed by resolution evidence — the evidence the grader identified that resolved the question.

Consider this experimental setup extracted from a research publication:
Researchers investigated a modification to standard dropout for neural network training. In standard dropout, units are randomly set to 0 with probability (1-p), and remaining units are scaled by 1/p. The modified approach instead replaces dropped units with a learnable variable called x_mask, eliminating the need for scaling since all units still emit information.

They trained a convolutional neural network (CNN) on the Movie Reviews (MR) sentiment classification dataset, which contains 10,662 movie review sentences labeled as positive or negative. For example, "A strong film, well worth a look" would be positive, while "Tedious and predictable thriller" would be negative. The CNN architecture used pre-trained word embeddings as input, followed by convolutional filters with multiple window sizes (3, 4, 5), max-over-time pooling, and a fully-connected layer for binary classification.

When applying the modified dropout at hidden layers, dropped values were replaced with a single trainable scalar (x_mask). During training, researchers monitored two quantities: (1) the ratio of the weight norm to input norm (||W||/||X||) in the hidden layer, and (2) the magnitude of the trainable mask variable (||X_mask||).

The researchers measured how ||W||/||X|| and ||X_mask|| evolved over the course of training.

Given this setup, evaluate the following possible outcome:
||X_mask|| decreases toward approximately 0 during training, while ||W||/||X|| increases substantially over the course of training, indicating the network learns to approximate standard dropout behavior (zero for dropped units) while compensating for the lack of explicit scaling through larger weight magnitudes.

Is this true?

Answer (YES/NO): NO